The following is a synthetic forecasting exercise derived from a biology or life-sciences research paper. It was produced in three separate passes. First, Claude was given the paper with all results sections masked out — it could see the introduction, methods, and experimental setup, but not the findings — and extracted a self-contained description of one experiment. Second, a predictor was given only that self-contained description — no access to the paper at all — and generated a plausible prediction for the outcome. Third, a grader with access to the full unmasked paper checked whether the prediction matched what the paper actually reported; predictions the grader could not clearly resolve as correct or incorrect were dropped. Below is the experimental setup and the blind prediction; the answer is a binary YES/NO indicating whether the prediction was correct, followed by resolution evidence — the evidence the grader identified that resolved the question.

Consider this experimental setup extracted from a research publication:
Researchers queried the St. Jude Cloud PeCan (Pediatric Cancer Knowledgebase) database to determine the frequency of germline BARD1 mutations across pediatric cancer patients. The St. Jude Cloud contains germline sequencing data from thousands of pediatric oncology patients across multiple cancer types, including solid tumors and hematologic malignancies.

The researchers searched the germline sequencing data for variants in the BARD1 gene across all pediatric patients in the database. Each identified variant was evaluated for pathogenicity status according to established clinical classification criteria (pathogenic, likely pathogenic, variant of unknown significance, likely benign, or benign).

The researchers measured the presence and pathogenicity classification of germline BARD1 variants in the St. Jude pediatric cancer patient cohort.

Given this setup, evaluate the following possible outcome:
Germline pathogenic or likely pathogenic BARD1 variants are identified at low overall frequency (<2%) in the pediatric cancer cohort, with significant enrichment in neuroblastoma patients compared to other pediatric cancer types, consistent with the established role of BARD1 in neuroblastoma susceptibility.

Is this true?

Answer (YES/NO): NO